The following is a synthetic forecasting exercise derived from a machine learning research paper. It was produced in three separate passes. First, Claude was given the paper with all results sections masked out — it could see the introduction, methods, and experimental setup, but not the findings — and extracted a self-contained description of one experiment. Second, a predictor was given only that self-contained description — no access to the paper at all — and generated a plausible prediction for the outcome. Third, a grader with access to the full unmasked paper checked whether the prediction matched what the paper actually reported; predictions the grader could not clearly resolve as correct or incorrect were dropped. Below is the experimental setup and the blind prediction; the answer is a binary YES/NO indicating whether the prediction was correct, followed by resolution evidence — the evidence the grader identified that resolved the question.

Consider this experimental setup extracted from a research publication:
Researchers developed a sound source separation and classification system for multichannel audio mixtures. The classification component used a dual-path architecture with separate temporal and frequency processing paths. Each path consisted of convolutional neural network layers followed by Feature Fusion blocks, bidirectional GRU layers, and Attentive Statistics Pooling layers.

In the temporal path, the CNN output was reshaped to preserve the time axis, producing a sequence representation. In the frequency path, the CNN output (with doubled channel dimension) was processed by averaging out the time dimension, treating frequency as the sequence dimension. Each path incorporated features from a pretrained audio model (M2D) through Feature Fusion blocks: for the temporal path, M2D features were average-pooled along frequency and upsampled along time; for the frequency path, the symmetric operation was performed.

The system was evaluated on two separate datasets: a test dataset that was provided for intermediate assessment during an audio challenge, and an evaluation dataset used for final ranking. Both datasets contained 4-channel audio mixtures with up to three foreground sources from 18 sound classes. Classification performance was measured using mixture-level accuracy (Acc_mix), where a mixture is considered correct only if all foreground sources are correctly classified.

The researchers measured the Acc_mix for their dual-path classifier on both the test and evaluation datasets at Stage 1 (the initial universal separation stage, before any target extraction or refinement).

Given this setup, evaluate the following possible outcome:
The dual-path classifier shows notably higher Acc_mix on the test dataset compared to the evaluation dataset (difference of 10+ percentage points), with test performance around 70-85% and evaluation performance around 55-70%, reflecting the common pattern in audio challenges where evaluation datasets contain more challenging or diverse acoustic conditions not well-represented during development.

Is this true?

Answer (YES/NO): NO